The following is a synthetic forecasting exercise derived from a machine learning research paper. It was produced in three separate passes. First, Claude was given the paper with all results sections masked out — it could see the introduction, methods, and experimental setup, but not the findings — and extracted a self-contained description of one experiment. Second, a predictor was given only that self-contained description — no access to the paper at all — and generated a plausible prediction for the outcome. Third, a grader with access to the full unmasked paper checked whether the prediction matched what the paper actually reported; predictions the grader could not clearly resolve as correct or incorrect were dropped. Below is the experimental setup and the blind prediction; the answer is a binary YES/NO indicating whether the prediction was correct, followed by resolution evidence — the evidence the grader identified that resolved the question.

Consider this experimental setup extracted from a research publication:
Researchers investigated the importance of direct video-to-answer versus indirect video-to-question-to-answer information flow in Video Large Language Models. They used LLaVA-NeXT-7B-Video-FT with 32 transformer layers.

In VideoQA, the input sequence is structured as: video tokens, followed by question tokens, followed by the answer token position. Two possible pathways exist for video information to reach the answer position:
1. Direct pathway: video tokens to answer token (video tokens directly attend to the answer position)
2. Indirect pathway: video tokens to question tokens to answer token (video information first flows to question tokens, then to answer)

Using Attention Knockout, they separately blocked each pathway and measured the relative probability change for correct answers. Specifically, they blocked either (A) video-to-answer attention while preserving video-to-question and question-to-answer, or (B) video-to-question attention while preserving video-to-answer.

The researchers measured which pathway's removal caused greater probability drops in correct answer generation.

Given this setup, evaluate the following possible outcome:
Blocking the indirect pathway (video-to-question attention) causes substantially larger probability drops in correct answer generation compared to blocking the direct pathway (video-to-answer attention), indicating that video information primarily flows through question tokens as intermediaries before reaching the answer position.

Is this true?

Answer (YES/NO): YES